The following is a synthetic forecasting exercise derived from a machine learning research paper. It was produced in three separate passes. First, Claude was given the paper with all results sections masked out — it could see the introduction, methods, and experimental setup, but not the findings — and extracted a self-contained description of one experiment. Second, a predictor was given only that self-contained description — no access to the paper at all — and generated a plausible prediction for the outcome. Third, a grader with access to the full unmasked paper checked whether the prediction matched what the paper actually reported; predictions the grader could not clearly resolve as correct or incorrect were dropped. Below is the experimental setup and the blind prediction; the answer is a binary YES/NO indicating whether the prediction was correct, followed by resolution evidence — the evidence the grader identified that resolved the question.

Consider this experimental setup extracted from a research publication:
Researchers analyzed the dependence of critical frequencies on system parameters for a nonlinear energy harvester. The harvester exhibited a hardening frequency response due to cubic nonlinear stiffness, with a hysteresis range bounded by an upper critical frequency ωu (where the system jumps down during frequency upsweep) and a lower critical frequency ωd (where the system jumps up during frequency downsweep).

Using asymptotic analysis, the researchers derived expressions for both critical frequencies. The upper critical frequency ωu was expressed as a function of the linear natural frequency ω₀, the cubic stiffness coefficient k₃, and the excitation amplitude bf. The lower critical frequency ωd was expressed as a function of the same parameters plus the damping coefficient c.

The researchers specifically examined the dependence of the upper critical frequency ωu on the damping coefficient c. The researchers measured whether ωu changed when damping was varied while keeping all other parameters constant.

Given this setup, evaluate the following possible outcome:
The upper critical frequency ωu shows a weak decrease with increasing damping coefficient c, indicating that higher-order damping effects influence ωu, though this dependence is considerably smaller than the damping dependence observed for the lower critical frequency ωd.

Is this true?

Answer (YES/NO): NO